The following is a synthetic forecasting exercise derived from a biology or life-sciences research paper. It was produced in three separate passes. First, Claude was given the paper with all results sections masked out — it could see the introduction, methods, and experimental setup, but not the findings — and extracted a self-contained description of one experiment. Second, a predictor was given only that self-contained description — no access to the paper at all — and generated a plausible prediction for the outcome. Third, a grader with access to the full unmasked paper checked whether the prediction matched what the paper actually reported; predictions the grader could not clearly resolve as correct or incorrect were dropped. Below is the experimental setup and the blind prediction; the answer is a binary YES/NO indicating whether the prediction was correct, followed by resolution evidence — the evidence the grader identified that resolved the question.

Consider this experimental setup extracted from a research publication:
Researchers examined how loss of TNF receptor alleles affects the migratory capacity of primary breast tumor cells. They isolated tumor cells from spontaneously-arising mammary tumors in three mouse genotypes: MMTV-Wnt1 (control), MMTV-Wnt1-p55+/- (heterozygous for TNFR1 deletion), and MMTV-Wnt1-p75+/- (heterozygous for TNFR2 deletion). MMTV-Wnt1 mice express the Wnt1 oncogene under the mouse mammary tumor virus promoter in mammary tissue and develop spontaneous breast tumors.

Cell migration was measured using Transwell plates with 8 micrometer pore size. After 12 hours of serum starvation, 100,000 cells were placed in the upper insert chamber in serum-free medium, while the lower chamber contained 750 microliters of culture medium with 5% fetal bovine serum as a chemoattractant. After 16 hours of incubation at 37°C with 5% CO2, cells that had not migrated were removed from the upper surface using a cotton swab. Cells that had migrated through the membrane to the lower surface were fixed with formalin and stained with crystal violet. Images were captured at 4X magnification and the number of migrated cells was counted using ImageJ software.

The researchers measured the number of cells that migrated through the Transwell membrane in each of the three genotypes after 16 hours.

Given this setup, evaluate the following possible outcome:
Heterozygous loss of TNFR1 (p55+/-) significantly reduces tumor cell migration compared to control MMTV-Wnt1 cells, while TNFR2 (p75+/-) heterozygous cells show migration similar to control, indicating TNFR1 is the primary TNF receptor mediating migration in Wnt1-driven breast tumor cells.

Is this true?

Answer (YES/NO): NO